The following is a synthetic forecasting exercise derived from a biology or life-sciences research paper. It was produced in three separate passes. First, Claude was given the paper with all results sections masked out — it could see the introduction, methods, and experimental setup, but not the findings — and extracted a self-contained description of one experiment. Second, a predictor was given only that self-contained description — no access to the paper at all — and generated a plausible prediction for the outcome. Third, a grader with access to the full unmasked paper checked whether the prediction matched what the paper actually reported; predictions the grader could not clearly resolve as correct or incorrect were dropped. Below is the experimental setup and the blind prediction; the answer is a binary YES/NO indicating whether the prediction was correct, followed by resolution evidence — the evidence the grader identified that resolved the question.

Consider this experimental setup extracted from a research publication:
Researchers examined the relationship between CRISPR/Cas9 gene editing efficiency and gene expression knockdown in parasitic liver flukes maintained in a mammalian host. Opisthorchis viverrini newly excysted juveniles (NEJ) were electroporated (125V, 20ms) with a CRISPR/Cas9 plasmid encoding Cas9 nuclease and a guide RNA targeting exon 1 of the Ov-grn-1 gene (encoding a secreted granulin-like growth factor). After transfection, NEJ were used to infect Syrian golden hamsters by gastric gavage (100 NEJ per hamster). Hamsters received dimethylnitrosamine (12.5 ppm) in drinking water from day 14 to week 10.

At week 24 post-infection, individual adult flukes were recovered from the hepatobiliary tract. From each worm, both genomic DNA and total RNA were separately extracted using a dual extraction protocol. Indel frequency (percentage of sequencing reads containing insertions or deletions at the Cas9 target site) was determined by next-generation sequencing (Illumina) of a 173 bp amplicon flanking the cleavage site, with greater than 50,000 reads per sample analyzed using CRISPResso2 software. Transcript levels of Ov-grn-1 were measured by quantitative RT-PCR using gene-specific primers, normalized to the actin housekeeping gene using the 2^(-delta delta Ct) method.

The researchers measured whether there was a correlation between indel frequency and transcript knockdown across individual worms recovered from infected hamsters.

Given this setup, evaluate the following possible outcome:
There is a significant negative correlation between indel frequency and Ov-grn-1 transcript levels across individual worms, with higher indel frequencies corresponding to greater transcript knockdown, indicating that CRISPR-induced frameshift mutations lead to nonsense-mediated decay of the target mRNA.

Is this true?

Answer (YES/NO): NO